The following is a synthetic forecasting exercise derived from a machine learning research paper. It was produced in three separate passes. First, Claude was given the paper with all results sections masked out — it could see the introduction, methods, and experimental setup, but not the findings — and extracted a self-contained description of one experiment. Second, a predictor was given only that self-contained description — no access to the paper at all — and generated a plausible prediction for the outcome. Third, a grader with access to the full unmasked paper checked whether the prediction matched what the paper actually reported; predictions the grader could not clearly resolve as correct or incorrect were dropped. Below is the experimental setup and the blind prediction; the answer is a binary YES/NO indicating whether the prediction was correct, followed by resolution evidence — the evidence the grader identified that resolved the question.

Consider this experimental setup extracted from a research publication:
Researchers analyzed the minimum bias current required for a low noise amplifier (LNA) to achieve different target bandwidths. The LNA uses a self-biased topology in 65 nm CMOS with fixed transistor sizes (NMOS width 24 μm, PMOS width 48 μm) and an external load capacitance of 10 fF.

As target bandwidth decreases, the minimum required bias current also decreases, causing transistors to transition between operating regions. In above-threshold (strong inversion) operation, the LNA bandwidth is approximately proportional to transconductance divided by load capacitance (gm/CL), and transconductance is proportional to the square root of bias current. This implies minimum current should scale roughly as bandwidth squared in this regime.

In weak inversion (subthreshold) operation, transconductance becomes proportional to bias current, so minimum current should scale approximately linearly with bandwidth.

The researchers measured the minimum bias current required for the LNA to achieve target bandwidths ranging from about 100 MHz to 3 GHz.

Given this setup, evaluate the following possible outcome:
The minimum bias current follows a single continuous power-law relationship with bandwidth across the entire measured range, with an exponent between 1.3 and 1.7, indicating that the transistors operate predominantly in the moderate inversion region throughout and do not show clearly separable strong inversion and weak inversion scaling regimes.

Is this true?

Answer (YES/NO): NO